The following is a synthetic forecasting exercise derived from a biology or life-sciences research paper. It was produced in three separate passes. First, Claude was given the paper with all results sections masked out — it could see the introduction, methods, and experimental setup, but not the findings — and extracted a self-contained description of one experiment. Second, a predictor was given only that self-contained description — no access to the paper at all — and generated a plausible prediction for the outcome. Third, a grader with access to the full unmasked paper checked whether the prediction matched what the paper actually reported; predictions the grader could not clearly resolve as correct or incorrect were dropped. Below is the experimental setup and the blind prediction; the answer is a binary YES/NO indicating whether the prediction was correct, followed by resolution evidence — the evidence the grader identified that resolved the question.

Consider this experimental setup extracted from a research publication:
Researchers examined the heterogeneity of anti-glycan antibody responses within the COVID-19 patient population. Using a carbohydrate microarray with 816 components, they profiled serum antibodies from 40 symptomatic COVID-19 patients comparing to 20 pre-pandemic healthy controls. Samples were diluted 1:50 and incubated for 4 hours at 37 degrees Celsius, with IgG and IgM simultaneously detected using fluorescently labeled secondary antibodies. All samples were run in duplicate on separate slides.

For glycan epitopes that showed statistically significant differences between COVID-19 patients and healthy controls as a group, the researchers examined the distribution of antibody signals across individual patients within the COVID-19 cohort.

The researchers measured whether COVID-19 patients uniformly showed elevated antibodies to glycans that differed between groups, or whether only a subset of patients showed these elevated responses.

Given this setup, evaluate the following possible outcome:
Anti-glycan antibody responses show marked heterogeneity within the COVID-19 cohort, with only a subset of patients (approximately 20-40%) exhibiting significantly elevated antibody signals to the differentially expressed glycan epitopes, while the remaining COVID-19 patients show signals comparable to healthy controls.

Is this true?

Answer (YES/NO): YES